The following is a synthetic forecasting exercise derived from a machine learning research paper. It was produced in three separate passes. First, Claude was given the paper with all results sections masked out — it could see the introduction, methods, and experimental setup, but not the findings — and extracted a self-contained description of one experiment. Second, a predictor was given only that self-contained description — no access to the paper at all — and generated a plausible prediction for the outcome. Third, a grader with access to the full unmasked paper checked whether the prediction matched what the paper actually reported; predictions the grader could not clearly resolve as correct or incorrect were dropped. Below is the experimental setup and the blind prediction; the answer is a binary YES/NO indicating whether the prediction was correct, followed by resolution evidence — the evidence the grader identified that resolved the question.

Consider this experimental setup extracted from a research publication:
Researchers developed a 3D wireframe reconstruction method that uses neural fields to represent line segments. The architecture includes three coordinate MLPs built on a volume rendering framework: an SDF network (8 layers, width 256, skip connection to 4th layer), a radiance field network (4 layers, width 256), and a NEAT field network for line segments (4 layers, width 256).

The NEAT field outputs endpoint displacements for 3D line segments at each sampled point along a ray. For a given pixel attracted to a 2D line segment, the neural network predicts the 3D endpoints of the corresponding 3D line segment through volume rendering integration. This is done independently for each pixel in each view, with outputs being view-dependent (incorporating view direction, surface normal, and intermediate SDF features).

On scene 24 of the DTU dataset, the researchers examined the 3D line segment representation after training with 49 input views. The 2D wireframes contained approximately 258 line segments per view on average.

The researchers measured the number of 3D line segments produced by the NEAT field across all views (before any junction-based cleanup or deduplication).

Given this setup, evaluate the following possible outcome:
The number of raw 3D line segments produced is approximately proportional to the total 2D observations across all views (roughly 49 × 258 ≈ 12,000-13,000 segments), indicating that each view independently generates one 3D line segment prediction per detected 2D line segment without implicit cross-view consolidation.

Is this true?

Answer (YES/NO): NO